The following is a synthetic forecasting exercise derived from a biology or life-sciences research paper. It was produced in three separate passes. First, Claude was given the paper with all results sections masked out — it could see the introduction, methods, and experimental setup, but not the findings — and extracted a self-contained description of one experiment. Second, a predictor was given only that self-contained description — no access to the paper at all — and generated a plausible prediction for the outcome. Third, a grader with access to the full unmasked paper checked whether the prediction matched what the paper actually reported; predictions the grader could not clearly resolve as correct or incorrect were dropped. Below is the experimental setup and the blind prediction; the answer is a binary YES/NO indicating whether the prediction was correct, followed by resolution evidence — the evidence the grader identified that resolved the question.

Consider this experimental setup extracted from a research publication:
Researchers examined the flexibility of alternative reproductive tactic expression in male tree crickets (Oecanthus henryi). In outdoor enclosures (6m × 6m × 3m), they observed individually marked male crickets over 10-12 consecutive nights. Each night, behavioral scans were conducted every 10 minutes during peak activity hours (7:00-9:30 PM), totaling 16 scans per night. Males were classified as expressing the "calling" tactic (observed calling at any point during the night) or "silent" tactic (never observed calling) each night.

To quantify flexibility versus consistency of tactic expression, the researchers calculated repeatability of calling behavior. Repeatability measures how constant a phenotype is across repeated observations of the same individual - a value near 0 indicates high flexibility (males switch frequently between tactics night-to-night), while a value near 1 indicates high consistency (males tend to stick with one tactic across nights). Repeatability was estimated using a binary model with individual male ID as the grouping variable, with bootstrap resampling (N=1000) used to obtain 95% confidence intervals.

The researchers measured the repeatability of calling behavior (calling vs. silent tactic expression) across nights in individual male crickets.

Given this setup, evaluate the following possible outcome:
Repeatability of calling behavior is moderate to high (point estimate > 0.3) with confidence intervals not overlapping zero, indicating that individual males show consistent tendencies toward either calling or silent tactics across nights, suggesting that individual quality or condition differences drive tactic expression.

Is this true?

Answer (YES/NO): NO